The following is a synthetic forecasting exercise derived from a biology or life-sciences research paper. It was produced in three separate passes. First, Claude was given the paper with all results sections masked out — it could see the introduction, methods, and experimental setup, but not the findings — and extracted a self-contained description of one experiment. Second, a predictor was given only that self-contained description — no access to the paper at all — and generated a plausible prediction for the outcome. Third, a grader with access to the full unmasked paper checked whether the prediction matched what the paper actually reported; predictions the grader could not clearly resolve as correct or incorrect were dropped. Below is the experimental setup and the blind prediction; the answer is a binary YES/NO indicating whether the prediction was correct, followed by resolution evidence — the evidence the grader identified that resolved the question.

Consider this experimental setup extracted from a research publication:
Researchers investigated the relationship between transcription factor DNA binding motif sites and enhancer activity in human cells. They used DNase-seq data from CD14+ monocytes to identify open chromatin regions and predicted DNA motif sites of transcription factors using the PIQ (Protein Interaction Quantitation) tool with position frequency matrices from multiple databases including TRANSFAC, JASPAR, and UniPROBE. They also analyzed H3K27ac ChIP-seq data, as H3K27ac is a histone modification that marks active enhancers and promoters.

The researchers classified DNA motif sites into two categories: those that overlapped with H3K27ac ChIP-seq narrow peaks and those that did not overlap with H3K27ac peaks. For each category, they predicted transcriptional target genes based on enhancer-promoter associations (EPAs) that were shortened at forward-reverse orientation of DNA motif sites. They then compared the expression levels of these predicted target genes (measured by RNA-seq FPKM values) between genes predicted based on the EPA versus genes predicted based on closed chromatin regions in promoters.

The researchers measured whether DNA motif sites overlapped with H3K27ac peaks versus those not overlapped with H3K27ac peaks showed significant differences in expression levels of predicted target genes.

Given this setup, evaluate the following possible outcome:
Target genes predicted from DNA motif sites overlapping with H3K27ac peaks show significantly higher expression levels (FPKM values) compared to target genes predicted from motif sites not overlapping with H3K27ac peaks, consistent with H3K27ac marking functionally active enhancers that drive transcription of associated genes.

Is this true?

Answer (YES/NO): NO